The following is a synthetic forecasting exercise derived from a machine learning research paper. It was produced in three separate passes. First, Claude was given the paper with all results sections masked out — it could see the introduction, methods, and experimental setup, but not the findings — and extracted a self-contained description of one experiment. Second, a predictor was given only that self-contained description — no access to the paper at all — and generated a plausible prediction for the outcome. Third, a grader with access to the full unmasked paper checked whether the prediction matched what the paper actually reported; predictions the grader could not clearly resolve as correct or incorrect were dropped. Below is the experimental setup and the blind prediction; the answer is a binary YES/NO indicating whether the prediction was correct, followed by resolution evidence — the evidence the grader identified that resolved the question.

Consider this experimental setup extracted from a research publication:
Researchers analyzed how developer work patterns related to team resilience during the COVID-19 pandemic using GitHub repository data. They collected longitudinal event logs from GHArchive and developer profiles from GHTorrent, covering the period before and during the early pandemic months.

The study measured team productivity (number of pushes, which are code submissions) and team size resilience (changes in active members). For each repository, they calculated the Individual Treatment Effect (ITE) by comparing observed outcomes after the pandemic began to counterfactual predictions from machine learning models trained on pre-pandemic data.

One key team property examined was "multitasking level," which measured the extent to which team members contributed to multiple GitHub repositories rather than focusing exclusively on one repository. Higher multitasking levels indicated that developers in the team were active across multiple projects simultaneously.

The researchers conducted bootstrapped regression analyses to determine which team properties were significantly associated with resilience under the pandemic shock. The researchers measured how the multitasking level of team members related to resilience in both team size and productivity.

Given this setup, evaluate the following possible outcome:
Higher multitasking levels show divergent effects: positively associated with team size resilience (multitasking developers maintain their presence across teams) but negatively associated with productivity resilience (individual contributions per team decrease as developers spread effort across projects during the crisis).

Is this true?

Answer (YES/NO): NO